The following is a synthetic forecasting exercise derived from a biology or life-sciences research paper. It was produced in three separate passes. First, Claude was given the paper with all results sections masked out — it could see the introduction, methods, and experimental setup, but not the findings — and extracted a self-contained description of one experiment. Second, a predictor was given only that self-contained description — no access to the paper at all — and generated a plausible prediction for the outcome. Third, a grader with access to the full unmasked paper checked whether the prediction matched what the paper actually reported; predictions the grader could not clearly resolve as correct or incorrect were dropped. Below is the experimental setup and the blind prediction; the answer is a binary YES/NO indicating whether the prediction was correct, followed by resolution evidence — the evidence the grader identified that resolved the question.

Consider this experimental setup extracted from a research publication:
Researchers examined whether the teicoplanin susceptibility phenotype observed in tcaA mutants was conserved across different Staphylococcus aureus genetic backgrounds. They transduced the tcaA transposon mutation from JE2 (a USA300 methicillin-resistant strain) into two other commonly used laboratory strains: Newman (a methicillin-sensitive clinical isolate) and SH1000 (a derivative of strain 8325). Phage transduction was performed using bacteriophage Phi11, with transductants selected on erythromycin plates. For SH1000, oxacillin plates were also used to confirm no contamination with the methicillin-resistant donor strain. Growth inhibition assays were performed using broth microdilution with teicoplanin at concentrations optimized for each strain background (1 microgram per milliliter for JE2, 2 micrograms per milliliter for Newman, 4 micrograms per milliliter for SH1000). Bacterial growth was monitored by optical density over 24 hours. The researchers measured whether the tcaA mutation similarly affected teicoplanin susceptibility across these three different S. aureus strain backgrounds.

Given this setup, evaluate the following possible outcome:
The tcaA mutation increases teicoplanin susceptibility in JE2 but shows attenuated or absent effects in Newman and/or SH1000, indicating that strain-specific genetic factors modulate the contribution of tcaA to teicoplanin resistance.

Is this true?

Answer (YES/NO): NO